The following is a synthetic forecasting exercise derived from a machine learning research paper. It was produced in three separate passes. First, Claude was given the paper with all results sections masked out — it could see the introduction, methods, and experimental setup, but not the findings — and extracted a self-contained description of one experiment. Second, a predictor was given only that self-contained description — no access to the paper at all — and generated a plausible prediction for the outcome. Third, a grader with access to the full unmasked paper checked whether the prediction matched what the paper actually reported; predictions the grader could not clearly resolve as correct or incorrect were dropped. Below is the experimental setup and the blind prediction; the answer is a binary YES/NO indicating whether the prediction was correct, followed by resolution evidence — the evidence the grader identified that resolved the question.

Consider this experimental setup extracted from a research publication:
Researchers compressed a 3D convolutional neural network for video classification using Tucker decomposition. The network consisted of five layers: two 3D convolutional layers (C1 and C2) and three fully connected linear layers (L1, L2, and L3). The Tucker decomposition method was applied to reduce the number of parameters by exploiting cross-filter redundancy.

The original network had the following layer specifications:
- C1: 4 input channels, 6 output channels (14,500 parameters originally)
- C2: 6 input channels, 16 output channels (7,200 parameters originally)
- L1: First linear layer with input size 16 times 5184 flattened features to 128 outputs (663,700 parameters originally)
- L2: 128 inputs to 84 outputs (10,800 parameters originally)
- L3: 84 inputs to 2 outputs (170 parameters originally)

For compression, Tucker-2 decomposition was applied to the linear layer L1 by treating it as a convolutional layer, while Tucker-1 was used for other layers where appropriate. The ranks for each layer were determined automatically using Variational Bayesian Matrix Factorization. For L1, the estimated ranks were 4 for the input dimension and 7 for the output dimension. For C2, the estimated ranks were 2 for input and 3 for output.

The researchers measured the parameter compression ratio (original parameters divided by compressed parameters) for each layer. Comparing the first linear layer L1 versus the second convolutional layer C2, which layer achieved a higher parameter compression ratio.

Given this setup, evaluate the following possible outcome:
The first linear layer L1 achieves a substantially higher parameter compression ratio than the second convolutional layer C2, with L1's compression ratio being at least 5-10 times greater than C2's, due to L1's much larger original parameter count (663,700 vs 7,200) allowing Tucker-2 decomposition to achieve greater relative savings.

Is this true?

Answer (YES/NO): NO